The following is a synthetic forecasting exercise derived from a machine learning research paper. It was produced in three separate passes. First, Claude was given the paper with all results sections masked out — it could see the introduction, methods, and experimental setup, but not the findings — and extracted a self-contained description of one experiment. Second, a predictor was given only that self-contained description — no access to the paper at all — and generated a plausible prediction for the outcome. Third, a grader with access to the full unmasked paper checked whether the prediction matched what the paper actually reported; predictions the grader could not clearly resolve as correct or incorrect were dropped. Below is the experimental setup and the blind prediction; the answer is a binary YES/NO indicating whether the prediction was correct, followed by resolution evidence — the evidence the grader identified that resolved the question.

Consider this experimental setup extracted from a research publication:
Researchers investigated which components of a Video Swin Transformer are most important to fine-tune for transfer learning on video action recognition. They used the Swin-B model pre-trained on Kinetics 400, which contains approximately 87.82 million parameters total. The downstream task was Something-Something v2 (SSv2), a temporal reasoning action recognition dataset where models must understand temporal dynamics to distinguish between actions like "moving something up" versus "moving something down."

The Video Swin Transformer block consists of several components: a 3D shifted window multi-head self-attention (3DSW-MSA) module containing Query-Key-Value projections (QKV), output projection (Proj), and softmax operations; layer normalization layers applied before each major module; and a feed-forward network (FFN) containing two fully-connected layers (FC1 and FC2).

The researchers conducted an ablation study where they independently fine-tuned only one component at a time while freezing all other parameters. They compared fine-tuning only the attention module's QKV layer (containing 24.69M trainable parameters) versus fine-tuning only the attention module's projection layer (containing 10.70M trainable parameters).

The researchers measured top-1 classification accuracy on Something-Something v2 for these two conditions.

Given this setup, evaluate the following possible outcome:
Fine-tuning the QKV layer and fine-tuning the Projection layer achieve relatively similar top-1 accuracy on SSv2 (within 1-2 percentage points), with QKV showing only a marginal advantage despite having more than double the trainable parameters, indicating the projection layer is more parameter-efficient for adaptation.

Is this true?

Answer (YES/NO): NO